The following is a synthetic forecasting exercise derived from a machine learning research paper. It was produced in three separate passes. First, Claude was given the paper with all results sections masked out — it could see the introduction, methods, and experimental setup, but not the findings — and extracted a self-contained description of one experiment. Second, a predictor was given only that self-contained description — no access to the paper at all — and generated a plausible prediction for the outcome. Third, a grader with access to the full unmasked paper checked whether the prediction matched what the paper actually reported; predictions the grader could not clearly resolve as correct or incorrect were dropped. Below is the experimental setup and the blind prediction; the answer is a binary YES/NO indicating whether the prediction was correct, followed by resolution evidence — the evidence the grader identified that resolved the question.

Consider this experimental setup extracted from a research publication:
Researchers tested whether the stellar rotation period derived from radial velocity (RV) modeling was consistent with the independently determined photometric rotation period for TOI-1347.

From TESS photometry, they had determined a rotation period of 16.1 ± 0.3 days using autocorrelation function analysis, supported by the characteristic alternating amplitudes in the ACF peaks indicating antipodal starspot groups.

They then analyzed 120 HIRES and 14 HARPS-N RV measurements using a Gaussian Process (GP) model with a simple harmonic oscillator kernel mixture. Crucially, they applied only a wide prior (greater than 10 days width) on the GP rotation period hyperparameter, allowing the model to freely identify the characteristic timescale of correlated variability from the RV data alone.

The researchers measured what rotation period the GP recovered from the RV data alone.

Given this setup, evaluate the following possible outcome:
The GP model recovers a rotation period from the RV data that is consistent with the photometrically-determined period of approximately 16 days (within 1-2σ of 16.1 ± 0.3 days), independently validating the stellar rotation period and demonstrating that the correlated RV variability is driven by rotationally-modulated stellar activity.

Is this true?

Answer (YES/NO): YES